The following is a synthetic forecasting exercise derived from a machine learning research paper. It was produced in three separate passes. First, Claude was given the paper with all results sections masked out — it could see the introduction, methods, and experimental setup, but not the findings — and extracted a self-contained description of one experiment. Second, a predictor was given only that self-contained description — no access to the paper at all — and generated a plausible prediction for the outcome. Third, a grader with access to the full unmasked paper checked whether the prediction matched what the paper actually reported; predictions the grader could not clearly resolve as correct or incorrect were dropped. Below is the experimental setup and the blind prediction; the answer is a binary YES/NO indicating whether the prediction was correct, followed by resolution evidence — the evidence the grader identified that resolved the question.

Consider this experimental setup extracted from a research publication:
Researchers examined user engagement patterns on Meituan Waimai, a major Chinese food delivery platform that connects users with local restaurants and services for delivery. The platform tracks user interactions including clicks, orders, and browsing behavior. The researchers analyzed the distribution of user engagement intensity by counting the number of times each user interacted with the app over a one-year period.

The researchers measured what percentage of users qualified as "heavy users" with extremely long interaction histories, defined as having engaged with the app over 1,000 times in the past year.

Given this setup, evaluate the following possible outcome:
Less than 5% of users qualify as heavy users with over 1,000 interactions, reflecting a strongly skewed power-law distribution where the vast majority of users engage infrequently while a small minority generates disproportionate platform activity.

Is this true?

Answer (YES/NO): NO